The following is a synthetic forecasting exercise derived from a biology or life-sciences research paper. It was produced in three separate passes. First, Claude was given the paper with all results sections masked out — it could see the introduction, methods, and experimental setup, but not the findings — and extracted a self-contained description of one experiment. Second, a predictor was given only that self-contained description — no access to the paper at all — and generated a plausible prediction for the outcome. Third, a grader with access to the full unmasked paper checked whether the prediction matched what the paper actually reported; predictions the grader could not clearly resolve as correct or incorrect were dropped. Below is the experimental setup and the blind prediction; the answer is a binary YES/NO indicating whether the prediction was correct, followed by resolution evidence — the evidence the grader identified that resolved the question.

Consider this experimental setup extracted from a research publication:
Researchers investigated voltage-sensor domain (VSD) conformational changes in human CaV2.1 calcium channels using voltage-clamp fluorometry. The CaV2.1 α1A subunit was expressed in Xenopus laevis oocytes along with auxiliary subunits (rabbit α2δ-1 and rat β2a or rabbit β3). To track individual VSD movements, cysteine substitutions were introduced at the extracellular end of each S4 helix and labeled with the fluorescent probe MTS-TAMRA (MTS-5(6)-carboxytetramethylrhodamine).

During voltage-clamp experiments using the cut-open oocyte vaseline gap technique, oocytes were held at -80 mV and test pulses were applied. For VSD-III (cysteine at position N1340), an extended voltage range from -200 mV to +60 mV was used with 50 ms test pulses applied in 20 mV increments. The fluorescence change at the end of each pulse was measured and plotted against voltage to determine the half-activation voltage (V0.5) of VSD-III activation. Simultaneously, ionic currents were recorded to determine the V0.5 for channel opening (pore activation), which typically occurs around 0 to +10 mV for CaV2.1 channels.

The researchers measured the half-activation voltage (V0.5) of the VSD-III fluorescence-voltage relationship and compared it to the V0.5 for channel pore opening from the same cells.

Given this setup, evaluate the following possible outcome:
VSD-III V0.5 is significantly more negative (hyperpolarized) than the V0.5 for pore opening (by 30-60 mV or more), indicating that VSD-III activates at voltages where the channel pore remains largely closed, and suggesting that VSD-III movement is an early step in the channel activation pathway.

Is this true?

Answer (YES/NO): YES